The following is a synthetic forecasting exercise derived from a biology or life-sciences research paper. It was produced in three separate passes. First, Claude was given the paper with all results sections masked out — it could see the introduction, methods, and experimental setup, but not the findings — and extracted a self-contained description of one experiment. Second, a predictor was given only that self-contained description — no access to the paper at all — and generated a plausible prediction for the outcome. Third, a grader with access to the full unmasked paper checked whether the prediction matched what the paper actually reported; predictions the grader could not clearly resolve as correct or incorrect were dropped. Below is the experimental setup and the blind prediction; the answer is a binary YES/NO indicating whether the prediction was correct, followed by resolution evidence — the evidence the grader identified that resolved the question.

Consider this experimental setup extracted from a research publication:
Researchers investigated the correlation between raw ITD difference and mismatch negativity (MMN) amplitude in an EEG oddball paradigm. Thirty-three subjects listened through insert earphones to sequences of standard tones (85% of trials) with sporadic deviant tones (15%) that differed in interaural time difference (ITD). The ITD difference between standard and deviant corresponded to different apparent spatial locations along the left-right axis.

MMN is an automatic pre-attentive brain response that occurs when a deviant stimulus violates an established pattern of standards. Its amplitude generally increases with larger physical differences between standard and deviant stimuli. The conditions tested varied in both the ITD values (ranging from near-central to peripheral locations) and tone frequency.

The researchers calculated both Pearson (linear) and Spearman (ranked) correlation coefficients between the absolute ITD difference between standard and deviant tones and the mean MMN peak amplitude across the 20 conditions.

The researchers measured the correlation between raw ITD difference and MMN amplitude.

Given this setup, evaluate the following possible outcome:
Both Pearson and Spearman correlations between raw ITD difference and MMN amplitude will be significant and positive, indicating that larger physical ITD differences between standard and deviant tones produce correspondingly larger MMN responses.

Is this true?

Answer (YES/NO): NO